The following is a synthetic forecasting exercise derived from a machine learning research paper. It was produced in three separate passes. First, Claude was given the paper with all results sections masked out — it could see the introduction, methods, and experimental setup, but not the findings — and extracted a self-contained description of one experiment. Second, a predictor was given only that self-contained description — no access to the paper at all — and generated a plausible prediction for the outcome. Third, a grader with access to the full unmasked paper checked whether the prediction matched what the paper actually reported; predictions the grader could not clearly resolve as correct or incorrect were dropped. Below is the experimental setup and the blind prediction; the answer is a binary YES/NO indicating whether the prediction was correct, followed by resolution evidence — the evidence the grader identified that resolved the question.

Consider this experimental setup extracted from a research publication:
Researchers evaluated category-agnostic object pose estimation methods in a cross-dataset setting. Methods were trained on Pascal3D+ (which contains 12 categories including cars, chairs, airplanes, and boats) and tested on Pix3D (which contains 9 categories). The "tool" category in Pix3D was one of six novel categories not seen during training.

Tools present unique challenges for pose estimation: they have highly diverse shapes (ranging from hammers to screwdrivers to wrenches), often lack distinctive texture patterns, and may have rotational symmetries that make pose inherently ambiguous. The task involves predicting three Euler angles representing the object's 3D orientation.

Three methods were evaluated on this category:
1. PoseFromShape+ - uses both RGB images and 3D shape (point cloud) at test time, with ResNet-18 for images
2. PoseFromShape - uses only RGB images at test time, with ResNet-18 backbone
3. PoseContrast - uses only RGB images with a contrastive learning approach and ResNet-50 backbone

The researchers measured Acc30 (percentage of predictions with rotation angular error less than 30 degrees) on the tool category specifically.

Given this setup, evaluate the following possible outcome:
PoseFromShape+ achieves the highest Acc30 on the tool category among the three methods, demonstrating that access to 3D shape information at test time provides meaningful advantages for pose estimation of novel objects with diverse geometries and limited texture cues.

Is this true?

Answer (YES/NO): YES